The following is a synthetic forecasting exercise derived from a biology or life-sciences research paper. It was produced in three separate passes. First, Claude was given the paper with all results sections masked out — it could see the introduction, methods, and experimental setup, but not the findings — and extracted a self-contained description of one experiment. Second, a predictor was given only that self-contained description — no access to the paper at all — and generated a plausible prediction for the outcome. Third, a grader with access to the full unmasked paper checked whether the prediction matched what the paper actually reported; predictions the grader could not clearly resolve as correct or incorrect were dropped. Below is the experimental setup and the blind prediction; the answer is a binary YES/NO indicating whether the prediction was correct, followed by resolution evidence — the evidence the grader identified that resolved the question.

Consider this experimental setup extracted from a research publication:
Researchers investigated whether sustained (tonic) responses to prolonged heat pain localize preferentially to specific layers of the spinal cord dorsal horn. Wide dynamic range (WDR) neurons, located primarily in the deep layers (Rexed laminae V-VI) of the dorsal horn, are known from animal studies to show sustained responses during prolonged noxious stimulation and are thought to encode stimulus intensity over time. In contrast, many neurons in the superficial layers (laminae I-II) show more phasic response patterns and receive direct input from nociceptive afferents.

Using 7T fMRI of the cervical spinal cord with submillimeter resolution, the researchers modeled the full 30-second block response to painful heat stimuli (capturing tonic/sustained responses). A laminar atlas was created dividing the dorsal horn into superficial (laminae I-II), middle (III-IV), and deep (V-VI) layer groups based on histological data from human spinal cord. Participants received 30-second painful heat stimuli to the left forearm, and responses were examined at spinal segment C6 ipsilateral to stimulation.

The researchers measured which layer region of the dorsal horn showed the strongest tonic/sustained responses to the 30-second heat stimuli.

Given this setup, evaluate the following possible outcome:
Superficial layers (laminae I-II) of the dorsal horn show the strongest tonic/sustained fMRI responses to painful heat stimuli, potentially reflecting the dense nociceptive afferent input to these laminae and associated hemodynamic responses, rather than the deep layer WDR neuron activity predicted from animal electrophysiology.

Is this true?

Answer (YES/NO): NO